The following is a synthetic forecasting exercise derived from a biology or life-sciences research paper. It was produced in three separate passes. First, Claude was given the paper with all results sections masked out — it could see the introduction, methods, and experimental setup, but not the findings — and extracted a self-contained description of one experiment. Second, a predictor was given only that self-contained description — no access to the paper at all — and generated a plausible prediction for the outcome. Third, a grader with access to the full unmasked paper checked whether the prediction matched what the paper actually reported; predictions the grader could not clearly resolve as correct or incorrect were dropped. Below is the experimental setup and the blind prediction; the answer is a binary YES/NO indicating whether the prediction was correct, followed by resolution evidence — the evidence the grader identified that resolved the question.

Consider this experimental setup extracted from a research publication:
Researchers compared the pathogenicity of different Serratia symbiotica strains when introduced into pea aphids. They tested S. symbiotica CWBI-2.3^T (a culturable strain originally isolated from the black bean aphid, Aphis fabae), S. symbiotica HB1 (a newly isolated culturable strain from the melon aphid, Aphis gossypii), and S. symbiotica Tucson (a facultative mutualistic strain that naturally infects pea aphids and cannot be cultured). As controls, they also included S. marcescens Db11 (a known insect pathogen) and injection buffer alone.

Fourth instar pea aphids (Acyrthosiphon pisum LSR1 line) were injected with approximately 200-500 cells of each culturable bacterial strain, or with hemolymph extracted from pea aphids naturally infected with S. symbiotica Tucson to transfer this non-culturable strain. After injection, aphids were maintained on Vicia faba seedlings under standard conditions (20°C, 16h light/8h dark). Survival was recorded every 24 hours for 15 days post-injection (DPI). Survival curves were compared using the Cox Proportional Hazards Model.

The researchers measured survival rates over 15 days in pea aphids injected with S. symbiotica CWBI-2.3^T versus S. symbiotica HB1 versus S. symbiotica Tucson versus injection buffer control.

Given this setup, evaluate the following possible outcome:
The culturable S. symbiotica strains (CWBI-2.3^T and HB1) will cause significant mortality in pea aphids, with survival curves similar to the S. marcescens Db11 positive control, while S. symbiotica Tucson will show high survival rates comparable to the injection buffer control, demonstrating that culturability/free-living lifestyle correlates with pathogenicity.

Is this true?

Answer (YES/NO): NO